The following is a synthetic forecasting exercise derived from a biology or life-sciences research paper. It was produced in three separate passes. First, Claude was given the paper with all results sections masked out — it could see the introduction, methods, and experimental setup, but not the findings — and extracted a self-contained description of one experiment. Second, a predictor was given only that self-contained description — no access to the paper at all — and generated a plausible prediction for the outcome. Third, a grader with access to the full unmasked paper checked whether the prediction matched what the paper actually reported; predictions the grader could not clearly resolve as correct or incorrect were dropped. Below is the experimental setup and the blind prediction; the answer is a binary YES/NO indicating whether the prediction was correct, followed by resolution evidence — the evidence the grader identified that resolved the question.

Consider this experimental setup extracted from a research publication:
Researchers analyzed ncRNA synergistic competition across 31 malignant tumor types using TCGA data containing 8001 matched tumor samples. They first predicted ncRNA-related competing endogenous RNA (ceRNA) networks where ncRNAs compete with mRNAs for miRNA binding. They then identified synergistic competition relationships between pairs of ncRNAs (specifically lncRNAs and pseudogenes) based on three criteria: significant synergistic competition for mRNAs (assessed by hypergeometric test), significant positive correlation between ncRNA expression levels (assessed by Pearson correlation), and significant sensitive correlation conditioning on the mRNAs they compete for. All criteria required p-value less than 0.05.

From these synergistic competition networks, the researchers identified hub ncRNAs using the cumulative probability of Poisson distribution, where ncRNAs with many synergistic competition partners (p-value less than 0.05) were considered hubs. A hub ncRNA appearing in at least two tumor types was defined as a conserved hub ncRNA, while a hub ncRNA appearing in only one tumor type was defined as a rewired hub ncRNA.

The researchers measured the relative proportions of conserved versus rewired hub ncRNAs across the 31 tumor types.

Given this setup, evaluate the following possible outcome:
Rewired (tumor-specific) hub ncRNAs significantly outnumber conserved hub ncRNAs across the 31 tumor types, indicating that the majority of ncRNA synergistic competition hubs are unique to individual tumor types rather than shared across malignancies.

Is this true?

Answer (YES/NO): NO